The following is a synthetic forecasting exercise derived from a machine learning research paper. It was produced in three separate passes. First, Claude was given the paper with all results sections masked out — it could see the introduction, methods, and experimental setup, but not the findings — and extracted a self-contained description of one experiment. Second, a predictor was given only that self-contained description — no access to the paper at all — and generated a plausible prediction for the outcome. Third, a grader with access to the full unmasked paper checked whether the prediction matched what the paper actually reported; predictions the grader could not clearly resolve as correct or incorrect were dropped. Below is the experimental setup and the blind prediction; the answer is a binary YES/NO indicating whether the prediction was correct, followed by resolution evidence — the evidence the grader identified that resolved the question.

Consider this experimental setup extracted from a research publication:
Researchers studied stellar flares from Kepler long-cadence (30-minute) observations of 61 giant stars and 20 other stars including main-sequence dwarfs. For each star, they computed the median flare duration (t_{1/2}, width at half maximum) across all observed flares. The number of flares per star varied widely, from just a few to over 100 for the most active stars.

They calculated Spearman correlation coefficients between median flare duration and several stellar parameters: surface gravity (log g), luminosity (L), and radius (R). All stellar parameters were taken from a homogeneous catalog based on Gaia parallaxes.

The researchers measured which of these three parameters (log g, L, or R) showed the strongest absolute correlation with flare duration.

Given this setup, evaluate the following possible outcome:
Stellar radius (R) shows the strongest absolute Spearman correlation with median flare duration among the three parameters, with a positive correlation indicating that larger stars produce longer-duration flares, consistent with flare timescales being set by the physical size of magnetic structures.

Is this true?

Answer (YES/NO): NO